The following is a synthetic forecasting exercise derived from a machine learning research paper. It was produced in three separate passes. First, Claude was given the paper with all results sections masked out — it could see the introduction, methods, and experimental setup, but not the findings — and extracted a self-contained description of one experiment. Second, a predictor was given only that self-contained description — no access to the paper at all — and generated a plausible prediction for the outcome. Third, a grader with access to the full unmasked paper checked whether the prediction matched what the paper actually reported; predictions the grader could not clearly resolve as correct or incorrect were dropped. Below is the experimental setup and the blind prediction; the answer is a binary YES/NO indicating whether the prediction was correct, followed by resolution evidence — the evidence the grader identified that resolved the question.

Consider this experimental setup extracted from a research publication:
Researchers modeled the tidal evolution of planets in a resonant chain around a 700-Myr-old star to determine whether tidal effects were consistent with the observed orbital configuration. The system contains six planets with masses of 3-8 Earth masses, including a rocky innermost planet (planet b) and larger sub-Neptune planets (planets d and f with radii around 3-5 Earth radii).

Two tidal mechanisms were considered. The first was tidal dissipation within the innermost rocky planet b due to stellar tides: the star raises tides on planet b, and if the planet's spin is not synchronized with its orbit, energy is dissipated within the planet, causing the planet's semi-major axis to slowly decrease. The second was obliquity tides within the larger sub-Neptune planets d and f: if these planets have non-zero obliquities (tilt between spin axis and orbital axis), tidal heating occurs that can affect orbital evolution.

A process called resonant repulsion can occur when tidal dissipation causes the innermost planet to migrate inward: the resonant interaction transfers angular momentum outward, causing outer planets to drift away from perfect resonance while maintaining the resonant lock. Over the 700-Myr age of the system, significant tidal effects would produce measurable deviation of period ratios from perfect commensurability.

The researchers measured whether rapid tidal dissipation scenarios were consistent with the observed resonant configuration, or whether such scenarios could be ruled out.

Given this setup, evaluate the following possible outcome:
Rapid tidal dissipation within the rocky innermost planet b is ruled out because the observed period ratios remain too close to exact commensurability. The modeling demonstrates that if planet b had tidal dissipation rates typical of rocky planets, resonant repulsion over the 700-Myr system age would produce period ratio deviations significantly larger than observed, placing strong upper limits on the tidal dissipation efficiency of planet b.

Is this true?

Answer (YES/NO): YES